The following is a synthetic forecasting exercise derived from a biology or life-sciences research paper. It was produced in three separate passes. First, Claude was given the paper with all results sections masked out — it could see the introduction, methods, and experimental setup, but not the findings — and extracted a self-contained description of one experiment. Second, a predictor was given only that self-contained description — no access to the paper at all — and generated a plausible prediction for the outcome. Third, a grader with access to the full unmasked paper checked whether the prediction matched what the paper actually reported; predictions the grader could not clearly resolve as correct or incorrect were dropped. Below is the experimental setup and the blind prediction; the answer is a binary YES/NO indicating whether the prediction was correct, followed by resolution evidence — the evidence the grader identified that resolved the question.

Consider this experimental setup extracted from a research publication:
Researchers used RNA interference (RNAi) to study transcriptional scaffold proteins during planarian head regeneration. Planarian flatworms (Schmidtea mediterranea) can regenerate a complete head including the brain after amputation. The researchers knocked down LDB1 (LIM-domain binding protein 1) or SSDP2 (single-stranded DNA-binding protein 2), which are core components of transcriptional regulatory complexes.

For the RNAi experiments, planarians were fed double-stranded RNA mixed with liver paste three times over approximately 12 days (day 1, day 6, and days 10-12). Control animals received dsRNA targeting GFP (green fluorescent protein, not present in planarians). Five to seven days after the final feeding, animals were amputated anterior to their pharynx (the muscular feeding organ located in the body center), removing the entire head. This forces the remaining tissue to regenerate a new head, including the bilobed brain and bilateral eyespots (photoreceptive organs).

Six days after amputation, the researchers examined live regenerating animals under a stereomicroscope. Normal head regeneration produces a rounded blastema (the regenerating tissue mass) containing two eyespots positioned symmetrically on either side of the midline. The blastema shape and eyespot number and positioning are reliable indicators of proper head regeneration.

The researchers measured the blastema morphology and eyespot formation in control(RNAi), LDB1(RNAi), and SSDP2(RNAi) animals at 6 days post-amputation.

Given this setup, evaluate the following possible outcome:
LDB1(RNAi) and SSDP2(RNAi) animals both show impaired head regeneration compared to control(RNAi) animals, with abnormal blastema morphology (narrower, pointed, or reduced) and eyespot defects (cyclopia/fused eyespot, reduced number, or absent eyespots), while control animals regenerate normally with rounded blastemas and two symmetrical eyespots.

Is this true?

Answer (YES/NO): YES